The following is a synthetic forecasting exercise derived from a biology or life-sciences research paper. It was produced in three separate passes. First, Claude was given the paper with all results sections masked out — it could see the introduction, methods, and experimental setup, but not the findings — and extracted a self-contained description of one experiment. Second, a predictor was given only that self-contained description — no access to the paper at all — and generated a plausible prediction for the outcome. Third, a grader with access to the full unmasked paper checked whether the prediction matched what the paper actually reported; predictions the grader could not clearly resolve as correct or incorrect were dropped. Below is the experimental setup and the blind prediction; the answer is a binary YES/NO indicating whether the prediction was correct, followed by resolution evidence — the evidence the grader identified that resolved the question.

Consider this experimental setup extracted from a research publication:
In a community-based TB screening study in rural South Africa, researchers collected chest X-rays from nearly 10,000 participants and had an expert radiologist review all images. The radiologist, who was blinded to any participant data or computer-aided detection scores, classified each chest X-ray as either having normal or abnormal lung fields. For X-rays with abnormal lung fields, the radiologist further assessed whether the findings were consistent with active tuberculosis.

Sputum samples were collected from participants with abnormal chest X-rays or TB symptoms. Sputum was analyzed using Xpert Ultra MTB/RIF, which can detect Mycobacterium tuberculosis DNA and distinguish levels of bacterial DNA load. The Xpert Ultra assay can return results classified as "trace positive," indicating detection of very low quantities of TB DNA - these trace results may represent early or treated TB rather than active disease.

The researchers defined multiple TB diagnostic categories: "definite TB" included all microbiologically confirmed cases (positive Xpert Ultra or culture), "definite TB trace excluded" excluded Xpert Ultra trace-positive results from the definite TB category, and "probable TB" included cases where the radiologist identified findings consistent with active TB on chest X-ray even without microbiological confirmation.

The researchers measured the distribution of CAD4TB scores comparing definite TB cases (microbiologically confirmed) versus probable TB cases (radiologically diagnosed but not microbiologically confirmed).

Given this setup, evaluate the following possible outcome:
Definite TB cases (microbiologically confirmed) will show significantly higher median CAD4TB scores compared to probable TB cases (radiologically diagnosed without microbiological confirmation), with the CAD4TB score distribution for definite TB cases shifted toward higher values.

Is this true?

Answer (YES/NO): NO